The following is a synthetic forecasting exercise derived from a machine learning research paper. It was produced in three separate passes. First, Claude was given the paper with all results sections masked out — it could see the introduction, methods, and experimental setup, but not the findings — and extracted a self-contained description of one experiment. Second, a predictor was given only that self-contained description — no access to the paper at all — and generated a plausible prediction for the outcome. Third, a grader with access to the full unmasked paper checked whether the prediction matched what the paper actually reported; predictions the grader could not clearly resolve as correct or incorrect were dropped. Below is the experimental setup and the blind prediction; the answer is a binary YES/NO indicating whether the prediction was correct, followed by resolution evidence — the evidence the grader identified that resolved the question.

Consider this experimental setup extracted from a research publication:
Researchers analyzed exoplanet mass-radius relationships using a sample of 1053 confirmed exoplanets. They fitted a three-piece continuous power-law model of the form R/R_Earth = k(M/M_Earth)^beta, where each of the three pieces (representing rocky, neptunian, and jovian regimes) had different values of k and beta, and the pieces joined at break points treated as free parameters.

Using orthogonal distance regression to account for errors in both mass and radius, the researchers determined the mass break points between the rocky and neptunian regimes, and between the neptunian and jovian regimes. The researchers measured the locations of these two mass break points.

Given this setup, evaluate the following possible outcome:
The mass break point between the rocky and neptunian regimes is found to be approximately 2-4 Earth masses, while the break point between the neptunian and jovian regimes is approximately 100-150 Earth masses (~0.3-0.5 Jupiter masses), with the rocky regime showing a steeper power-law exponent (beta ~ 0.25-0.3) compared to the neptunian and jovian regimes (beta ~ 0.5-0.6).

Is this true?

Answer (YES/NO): NO